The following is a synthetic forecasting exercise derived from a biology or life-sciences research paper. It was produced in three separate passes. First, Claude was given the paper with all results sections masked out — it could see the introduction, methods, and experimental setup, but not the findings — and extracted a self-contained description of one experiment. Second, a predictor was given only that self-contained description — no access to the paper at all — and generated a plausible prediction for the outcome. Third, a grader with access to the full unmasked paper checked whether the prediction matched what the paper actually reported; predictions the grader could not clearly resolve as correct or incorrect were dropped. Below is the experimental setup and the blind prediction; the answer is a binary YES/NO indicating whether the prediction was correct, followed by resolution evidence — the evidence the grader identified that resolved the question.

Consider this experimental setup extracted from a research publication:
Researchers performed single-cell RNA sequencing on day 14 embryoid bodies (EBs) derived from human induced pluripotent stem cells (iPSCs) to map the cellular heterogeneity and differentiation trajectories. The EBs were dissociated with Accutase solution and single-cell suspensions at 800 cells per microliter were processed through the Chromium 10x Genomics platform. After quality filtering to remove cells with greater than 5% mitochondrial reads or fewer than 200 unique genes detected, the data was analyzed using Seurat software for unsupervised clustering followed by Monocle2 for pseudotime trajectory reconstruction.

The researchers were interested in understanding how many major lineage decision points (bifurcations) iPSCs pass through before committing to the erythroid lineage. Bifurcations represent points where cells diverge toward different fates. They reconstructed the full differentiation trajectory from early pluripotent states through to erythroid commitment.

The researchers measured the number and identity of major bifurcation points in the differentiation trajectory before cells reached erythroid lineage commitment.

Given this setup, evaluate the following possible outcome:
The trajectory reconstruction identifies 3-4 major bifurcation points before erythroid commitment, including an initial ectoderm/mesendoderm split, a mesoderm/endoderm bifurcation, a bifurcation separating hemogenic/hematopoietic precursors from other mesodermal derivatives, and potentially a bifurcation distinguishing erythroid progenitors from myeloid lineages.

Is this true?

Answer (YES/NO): NO